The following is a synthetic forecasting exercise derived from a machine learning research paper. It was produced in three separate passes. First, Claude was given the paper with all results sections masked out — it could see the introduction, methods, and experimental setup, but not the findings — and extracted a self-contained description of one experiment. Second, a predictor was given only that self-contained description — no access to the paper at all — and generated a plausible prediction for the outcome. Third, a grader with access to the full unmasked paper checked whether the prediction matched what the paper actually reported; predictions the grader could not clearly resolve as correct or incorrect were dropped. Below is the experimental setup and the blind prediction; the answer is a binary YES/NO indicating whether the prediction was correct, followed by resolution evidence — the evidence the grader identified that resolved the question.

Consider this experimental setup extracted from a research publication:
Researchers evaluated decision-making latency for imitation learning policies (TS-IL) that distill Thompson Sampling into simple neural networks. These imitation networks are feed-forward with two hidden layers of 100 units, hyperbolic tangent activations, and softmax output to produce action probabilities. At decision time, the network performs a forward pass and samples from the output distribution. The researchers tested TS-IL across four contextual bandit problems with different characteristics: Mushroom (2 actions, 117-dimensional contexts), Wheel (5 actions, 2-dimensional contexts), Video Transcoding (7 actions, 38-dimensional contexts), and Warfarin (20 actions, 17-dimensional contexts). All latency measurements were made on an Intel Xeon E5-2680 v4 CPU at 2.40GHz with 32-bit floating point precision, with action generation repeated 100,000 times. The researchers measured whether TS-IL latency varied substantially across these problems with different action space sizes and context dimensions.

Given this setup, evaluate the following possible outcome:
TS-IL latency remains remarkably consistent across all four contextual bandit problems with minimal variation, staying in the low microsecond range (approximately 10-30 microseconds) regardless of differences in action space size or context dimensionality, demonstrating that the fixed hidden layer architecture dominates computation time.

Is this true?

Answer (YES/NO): NO